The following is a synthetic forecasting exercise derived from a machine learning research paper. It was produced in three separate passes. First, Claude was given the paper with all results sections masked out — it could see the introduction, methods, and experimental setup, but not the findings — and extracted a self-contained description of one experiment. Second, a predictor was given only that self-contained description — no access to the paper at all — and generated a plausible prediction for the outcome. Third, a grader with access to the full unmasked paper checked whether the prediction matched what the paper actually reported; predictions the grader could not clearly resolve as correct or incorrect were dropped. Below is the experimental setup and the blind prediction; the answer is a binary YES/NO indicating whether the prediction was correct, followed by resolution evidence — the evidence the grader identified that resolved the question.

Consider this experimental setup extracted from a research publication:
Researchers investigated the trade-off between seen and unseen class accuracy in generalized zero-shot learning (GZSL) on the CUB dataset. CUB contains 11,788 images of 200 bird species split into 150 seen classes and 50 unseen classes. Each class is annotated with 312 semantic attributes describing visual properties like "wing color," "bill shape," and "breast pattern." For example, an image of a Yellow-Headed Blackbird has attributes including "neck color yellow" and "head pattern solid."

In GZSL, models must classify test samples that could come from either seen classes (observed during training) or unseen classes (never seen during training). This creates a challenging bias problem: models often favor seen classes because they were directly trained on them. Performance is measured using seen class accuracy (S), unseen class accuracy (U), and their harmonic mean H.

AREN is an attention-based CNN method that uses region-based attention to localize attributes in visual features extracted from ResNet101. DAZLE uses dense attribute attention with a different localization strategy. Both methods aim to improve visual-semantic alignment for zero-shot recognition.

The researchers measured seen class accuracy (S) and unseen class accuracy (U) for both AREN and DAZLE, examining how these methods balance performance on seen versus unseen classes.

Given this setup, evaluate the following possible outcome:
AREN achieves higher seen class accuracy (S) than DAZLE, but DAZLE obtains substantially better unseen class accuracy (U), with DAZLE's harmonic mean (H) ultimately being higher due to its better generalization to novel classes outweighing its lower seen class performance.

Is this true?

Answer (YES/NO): YES